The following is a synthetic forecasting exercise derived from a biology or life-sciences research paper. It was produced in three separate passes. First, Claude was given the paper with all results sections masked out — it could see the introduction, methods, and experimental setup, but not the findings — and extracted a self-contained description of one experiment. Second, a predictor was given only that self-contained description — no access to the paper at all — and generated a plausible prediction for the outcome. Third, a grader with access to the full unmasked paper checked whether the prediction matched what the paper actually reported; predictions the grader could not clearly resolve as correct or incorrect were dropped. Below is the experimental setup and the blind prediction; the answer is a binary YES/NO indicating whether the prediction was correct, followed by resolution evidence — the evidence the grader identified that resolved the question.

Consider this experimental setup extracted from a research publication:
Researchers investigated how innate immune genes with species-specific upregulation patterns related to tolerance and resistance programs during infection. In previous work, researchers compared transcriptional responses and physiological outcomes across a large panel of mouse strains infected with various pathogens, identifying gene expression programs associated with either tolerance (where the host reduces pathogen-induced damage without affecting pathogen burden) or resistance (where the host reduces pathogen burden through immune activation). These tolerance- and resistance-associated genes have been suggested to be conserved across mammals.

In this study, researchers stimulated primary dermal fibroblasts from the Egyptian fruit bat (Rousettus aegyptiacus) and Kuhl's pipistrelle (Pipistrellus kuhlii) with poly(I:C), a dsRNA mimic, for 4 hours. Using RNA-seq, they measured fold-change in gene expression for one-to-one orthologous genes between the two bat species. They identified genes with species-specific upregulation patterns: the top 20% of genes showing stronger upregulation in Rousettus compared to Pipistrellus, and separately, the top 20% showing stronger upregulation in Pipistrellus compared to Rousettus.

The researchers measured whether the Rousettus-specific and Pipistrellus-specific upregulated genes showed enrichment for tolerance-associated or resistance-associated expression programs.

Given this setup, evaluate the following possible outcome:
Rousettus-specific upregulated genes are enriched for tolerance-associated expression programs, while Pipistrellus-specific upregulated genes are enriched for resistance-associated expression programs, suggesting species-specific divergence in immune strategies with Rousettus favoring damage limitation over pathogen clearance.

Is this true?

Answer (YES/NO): YES